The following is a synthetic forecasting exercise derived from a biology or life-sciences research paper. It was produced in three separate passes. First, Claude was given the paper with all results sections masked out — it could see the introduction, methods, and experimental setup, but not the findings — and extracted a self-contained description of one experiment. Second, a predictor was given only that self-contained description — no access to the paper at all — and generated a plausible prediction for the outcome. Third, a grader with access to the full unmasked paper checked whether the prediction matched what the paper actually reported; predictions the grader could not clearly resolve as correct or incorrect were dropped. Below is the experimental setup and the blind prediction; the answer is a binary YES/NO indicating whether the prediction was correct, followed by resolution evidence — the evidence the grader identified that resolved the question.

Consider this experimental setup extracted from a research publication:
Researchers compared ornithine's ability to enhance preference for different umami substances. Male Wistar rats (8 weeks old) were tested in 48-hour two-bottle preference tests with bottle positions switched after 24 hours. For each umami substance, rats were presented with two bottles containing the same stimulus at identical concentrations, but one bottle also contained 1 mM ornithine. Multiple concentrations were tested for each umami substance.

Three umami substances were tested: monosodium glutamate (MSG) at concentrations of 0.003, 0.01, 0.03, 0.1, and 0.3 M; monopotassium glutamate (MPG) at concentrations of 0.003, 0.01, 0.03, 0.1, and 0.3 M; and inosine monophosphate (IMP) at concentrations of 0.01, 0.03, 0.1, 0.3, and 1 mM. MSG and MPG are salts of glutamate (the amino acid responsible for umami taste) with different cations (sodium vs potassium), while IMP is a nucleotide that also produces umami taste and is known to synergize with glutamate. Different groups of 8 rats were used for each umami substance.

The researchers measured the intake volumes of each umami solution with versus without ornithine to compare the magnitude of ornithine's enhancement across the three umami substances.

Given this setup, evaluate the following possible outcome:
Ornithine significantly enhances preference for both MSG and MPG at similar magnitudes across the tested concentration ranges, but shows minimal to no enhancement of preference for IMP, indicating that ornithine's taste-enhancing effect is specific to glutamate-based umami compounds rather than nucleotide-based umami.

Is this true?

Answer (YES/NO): NO